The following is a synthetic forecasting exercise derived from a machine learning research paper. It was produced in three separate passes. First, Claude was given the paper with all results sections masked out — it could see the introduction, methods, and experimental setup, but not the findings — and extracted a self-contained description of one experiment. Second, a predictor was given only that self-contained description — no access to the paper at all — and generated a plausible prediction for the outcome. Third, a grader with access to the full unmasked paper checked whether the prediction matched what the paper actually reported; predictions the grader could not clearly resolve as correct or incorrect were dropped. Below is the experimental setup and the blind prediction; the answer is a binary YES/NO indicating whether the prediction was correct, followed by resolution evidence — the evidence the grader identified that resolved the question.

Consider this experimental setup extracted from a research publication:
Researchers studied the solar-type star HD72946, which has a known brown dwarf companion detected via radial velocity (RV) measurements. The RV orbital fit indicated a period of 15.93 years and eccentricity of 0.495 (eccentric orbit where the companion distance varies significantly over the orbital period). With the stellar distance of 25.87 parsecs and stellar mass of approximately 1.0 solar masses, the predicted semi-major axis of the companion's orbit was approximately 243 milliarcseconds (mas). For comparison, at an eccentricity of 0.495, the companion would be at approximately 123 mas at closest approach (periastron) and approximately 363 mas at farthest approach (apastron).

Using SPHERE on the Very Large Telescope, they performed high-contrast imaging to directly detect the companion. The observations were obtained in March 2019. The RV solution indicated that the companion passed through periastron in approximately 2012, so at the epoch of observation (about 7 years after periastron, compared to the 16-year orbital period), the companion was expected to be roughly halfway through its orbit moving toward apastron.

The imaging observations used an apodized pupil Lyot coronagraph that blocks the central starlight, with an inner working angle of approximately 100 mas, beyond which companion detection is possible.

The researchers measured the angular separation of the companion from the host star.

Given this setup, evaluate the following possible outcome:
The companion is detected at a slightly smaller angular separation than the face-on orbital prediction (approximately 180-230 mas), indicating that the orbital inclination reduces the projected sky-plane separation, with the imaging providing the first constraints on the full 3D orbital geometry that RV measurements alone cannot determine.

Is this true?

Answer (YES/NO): NO